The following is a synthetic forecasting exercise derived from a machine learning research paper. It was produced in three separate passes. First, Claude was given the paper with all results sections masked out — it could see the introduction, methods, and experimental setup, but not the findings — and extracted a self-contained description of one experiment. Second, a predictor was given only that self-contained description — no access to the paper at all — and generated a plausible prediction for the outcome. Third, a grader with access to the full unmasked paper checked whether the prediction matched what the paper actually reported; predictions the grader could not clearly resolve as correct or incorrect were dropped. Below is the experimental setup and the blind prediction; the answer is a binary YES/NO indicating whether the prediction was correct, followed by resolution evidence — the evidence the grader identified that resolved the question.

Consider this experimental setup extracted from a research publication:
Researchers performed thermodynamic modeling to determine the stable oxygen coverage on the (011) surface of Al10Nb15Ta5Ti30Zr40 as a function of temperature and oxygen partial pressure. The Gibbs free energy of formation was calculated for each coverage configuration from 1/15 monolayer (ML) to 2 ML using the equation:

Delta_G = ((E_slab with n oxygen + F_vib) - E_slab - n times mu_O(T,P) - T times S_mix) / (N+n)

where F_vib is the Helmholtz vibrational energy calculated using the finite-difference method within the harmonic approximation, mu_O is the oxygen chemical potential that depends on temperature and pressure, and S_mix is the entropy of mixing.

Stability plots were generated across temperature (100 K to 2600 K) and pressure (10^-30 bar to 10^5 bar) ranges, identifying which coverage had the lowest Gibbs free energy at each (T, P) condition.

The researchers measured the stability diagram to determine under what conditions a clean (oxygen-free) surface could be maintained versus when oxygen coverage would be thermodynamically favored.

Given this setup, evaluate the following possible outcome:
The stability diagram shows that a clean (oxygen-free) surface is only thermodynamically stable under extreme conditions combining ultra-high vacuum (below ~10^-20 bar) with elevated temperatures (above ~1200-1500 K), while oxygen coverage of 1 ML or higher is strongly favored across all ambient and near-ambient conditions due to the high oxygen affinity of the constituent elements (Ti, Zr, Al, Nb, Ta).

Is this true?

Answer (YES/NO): NO